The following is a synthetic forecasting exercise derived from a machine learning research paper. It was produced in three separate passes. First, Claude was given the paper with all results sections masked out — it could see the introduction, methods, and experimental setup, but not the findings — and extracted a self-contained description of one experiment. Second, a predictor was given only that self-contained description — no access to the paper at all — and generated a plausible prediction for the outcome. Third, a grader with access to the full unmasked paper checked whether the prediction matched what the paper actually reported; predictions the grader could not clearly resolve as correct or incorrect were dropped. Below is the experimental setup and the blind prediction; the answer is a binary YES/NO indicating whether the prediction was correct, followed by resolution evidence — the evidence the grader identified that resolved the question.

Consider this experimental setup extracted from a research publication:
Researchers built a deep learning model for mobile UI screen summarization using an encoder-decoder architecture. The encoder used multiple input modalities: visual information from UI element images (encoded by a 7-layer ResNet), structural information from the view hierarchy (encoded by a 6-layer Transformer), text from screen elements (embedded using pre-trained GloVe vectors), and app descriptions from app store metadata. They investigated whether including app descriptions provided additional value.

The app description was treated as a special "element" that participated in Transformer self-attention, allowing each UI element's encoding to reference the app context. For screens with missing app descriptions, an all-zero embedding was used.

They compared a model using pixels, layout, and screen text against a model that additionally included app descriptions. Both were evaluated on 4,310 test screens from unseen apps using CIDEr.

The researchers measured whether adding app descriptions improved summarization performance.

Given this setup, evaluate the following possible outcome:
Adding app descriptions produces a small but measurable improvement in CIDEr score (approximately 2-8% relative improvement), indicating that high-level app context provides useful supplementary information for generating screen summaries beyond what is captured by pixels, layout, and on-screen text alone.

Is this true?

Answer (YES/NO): NO